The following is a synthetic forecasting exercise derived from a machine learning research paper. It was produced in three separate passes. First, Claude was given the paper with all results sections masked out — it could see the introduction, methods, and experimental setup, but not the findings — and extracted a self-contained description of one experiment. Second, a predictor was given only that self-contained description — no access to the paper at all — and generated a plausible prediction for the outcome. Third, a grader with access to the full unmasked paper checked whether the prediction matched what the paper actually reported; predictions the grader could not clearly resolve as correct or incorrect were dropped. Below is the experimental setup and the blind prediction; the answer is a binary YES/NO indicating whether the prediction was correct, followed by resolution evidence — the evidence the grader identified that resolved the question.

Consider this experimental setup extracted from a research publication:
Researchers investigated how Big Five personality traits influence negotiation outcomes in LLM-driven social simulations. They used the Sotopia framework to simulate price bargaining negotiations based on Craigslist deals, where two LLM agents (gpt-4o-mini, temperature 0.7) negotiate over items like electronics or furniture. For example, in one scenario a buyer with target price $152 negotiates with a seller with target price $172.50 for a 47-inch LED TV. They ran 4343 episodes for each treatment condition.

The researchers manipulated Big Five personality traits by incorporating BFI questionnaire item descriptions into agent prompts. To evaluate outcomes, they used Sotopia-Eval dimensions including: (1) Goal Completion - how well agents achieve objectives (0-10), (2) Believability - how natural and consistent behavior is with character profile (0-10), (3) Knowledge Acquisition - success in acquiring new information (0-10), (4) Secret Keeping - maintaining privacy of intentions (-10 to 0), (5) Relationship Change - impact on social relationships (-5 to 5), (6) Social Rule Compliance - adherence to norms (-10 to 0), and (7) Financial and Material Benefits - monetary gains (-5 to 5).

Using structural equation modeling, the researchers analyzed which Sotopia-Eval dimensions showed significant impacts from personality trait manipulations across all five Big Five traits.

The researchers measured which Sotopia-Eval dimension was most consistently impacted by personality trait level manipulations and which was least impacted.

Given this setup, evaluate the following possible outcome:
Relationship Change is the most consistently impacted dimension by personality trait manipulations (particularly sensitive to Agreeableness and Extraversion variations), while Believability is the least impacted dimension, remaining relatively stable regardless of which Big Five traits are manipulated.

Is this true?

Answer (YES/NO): NO